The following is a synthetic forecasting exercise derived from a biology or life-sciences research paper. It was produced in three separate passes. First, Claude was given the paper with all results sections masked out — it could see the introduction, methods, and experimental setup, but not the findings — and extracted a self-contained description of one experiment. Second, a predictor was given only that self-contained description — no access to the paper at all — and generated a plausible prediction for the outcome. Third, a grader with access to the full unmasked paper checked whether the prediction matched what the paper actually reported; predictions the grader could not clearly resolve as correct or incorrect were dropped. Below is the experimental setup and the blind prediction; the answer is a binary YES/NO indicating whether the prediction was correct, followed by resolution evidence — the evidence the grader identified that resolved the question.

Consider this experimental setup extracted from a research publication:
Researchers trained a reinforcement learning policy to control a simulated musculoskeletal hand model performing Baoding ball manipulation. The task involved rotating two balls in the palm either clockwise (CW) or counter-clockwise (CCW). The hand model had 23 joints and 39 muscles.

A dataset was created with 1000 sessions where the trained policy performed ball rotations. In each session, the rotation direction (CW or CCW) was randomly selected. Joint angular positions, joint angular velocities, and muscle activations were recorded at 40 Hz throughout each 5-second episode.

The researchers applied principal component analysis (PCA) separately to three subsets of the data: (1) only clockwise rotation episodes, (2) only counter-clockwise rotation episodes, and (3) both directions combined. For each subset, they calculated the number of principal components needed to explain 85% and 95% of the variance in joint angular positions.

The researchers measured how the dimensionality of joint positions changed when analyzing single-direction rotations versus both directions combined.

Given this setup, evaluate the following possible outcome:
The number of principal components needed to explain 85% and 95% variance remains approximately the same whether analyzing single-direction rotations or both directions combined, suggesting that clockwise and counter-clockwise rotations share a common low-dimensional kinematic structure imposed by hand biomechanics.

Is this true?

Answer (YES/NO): YES